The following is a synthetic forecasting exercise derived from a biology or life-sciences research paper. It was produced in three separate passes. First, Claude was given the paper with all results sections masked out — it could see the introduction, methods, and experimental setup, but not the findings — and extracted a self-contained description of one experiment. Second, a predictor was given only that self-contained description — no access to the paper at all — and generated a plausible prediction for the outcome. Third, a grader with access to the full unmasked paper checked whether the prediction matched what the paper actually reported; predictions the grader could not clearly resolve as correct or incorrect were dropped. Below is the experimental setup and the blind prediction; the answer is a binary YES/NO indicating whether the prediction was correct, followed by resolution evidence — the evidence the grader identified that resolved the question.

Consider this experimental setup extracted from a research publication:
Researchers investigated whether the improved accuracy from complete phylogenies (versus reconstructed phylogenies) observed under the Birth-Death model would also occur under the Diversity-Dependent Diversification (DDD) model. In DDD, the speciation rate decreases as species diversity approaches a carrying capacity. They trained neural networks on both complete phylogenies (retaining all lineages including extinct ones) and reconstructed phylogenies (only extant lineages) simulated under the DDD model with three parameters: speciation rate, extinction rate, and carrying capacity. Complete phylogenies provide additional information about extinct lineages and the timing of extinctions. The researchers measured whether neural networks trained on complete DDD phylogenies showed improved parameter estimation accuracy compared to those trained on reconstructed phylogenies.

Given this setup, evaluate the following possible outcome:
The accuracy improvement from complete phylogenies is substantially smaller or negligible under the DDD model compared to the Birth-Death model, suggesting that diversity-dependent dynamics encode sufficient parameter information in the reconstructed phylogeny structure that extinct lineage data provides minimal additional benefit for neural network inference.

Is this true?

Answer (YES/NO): YES